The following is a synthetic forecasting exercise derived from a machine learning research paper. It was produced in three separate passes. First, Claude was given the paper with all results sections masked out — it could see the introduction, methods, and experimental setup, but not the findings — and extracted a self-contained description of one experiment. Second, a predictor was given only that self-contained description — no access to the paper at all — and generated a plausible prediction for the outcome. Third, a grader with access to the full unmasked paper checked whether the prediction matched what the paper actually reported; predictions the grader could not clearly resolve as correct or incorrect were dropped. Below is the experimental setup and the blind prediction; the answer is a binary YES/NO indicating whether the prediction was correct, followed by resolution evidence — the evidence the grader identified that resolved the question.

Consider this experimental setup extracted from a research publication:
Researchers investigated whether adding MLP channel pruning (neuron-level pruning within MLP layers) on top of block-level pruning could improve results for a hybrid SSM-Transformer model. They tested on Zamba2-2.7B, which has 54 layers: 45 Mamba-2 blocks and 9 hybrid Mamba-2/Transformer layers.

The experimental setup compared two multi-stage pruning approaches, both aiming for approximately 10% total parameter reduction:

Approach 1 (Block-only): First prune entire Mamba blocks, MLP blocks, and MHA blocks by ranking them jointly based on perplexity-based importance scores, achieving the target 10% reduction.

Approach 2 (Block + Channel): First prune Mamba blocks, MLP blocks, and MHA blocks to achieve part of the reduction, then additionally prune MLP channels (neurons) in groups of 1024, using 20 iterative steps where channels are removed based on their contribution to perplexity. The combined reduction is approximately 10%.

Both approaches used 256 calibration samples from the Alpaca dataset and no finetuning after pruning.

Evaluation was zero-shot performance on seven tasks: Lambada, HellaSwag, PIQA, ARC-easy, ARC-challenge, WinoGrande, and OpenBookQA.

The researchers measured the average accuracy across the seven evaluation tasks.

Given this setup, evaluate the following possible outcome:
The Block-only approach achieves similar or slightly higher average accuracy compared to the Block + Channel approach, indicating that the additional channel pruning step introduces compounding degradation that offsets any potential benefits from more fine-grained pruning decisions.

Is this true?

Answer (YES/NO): NO